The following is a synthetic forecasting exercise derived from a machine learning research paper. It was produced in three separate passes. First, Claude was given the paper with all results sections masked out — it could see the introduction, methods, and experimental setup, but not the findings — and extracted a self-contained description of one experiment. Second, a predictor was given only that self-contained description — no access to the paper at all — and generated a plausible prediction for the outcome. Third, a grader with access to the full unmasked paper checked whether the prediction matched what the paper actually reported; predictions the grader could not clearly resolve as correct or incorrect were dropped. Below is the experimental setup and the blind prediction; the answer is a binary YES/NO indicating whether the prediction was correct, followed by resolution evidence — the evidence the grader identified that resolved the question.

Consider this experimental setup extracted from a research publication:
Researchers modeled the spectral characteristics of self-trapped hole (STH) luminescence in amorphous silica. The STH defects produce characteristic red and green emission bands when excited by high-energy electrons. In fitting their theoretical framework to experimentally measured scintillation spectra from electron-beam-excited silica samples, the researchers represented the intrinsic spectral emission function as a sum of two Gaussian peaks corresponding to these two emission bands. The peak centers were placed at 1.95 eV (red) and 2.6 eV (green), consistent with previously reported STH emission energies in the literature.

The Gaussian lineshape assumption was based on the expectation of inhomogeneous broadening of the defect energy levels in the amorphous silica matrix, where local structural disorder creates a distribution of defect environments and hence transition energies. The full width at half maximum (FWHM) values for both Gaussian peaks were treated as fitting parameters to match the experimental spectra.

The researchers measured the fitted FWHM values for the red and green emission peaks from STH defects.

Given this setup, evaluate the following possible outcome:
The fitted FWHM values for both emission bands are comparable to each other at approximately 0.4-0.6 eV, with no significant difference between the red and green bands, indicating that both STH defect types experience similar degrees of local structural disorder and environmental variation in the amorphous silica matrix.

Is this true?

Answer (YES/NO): NO